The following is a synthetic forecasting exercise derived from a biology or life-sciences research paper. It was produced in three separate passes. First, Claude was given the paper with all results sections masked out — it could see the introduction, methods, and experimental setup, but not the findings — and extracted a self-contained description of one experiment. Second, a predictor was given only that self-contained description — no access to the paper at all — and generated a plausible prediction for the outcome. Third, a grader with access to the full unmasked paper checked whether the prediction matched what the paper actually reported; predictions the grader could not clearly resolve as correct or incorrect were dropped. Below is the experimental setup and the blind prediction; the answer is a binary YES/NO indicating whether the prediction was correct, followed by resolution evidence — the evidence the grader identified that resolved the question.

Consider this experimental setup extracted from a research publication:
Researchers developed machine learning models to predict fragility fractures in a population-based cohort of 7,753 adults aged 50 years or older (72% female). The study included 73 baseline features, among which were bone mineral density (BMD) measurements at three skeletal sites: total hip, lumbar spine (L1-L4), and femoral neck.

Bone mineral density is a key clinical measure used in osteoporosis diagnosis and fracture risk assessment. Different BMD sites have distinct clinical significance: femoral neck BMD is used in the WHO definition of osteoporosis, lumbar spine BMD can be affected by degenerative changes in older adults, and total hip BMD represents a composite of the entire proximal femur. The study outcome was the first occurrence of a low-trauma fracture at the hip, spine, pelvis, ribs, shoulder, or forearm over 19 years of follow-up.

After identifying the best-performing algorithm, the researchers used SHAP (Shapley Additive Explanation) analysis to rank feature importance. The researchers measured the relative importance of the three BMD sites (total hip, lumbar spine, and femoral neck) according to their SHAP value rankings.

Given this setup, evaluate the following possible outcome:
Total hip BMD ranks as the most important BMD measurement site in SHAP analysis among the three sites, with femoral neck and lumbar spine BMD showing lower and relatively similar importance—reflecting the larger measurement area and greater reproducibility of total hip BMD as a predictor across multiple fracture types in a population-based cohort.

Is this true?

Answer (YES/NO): NO